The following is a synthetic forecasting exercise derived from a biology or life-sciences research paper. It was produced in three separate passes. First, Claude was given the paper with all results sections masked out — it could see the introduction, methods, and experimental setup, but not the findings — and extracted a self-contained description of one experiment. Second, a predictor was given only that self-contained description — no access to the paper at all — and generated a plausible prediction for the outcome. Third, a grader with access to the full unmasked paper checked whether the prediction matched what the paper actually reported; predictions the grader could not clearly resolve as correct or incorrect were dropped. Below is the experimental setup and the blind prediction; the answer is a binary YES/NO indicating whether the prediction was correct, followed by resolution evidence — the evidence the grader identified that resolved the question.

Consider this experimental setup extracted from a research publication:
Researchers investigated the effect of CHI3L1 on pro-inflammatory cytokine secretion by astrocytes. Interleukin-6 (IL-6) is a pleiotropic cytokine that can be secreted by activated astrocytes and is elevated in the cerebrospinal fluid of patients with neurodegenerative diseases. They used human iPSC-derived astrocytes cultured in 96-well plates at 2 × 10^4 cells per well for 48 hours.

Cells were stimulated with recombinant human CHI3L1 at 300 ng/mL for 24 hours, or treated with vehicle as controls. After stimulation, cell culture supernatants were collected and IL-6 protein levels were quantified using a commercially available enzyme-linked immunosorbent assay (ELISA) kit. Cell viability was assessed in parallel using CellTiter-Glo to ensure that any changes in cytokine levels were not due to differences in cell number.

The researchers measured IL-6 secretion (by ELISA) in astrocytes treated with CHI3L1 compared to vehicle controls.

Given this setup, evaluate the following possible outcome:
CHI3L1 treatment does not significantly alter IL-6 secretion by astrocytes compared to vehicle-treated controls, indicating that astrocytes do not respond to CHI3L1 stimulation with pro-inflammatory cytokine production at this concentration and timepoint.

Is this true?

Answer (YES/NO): NO